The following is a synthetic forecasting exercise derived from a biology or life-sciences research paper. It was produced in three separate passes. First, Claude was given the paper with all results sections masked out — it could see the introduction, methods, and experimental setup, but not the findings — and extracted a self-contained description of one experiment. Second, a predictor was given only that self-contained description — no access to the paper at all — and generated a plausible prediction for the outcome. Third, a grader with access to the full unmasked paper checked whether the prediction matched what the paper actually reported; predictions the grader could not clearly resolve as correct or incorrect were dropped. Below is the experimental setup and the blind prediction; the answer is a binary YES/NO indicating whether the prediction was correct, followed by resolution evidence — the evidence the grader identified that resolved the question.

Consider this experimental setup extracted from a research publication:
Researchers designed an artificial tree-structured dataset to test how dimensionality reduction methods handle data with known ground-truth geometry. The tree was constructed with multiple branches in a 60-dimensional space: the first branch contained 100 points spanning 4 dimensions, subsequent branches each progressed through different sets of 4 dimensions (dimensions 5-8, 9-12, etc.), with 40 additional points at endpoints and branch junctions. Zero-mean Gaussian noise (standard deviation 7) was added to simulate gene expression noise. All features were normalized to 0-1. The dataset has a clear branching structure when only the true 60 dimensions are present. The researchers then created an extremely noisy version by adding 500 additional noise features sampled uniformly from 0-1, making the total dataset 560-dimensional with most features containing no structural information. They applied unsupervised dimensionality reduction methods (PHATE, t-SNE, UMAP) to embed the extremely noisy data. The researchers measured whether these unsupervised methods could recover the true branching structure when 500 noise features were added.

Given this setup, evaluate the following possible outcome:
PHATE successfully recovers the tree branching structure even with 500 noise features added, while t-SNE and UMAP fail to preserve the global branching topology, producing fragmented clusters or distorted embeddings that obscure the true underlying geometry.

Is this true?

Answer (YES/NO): NO